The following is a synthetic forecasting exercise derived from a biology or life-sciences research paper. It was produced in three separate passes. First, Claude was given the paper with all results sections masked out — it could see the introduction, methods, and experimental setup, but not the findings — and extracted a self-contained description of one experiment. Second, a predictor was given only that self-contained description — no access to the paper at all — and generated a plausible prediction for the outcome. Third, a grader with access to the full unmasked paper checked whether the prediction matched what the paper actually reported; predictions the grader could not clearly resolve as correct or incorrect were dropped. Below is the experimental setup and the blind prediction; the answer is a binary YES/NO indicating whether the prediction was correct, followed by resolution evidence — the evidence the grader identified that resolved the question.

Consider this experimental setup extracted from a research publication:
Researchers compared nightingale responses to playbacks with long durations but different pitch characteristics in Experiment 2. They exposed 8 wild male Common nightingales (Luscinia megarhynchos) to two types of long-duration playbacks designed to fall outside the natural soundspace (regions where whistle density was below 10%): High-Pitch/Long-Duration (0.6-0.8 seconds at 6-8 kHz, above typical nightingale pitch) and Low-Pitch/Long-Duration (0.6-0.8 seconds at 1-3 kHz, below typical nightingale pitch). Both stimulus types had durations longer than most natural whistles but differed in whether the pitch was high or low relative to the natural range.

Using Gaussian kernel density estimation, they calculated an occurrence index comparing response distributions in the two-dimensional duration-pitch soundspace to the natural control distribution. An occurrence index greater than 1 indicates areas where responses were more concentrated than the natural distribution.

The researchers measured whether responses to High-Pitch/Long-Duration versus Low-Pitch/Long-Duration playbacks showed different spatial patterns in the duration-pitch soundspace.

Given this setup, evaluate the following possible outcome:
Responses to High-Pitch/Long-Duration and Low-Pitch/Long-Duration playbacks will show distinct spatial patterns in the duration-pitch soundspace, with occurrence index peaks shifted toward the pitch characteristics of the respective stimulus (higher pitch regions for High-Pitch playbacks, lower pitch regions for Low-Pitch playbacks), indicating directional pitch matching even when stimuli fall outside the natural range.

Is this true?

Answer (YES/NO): YES